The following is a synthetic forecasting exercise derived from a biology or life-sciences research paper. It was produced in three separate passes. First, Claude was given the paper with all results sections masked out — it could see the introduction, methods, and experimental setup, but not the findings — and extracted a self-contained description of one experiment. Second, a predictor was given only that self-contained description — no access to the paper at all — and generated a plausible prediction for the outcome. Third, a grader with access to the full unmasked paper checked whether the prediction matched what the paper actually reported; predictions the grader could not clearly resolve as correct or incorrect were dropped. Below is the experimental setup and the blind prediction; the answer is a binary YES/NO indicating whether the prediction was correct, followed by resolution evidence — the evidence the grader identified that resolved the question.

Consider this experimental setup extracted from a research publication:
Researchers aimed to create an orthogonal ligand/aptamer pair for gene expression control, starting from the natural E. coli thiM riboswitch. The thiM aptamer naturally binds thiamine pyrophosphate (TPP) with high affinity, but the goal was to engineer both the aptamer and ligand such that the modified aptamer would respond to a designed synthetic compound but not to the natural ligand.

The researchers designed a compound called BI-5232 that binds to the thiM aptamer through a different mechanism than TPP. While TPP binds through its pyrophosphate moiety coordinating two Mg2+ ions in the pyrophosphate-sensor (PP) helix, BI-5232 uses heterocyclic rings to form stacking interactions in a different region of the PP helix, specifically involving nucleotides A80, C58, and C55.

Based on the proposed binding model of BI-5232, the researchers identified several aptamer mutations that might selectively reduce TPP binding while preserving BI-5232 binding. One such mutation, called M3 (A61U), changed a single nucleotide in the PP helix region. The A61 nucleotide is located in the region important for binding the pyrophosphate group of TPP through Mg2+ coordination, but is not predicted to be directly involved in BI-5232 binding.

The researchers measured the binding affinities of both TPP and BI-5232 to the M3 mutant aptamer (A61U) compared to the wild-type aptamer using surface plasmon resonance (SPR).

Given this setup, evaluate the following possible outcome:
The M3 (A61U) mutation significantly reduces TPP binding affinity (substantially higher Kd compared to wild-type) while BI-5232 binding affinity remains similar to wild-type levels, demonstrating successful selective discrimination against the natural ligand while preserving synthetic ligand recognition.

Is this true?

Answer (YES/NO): YES